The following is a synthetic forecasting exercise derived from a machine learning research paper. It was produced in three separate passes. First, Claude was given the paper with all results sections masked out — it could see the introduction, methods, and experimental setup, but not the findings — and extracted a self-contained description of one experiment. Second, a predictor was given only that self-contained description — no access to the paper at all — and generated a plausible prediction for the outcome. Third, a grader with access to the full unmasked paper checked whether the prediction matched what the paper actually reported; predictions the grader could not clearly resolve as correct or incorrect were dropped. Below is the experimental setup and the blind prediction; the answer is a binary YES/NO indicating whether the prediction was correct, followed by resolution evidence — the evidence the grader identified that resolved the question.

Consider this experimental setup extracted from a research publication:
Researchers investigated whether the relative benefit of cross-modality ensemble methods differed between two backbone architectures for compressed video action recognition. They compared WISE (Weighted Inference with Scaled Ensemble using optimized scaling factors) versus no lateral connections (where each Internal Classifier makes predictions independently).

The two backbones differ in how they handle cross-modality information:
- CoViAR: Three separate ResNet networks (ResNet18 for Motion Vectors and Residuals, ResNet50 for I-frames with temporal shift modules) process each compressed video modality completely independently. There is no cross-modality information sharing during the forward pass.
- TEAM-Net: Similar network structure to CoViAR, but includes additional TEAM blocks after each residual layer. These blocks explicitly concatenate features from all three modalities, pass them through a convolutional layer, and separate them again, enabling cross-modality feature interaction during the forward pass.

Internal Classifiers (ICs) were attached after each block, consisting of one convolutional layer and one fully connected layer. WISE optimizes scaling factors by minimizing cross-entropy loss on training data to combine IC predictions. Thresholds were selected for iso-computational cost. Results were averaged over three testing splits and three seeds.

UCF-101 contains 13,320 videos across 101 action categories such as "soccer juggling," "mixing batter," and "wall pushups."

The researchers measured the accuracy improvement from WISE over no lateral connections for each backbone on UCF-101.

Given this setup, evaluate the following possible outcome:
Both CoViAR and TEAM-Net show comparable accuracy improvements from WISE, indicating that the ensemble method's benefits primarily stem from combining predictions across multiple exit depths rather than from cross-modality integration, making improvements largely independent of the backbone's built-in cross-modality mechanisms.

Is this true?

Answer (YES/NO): NO